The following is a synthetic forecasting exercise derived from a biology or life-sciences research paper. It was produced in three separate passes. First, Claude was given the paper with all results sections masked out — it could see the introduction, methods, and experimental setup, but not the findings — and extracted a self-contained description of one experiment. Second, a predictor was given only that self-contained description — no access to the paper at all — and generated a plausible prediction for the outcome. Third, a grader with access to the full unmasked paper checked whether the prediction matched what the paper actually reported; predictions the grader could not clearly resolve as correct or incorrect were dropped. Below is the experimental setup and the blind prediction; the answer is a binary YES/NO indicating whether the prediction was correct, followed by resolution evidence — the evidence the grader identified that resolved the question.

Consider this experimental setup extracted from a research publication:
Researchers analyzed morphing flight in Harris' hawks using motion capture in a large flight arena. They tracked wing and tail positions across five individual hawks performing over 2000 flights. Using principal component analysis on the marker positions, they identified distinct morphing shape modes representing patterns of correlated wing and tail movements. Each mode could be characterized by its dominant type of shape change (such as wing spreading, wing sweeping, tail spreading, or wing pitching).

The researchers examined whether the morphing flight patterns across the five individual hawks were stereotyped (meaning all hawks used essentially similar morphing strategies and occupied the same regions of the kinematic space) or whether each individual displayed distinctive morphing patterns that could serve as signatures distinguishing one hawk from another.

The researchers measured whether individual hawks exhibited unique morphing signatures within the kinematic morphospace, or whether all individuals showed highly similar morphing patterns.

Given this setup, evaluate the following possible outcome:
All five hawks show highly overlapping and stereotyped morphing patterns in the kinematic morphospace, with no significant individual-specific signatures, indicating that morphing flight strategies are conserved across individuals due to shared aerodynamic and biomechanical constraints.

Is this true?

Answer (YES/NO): NO